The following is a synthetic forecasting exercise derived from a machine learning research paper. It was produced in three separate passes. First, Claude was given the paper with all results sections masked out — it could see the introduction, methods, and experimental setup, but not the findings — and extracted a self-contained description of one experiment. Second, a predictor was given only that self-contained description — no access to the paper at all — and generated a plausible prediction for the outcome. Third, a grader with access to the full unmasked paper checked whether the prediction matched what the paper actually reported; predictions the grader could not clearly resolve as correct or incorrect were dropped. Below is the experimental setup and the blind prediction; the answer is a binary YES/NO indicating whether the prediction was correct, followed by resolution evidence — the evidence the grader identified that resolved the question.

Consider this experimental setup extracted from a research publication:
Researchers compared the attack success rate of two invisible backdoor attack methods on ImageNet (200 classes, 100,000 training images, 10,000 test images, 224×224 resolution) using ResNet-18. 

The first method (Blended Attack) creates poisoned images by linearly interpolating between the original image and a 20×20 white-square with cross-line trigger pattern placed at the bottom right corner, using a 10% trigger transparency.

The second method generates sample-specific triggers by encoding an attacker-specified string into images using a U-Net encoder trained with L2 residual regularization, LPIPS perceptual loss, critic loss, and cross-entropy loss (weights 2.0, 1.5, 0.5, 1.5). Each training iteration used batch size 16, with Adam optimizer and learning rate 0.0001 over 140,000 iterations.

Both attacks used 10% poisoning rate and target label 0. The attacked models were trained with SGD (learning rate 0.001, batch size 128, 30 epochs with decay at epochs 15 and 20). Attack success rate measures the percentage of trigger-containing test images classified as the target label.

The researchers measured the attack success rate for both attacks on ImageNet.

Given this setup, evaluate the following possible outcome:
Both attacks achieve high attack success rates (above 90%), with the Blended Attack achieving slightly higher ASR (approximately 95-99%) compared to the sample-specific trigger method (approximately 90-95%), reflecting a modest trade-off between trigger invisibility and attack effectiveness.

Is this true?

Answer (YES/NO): NO